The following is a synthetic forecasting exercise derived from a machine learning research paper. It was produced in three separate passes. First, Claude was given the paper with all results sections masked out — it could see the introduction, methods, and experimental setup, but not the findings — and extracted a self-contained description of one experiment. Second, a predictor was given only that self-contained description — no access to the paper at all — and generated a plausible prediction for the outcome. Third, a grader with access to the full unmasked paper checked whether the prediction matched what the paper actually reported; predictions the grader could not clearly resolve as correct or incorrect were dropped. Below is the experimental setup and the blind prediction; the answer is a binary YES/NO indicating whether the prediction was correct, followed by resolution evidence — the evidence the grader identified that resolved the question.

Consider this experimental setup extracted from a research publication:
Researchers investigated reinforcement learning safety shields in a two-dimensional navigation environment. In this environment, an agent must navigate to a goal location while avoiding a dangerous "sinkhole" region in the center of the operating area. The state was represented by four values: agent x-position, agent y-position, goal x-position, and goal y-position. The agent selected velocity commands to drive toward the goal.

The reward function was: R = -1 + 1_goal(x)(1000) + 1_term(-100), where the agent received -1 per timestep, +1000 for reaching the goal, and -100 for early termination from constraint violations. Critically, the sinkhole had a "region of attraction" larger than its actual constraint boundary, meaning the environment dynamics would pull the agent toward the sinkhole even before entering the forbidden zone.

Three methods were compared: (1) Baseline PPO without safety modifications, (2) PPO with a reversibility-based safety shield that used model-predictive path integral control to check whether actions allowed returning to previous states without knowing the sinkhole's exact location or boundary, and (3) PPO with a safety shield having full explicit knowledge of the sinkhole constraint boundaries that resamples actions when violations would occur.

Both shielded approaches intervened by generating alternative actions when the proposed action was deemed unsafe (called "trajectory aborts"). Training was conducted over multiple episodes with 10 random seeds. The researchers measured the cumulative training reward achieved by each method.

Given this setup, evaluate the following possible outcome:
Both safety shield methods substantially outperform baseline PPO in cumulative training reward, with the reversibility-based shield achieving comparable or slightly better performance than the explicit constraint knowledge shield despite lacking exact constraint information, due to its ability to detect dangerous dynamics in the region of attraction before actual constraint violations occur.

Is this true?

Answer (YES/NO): NO